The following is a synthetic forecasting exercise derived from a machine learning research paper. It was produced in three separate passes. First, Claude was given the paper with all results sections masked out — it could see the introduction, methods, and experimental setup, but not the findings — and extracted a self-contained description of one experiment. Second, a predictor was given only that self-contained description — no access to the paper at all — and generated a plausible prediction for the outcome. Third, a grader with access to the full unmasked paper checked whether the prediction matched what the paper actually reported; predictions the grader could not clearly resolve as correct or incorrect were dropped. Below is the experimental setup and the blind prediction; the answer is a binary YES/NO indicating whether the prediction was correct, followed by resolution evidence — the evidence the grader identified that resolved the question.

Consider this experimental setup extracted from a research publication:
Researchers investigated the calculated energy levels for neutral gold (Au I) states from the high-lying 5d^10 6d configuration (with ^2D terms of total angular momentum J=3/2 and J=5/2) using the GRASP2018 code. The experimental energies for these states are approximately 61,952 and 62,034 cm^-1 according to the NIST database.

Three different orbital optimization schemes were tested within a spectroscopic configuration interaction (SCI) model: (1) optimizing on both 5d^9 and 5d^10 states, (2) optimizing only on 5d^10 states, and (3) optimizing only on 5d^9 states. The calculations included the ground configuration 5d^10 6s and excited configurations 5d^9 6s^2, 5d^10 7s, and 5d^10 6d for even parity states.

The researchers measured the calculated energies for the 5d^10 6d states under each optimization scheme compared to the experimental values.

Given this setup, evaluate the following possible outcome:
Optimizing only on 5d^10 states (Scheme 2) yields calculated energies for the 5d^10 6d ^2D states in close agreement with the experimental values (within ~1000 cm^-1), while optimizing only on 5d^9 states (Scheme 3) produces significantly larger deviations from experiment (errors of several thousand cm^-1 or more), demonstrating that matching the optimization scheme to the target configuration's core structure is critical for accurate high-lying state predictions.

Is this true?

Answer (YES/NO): NO